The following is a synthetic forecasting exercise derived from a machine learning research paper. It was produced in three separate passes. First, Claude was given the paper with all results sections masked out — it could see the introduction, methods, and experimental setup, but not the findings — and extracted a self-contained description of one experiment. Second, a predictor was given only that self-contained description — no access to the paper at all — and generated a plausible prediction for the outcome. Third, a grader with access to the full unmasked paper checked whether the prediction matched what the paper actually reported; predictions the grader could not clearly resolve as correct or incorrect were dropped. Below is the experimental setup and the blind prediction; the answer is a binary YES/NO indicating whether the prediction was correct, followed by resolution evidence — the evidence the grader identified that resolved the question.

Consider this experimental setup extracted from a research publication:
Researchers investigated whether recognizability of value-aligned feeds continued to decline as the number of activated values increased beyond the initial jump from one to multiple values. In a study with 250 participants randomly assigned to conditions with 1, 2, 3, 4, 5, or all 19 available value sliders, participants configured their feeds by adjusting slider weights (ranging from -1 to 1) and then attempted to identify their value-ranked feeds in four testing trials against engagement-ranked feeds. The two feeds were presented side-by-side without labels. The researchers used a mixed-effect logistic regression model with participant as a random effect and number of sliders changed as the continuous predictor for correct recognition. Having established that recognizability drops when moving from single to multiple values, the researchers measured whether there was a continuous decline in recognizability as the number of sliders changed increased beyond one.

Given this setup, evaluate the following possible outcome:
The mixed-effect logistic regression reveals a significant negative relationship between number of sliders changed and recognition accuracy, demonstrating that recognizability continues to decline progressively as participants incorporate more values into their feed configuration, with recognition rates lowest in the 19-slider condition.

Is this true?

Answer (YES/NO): NO